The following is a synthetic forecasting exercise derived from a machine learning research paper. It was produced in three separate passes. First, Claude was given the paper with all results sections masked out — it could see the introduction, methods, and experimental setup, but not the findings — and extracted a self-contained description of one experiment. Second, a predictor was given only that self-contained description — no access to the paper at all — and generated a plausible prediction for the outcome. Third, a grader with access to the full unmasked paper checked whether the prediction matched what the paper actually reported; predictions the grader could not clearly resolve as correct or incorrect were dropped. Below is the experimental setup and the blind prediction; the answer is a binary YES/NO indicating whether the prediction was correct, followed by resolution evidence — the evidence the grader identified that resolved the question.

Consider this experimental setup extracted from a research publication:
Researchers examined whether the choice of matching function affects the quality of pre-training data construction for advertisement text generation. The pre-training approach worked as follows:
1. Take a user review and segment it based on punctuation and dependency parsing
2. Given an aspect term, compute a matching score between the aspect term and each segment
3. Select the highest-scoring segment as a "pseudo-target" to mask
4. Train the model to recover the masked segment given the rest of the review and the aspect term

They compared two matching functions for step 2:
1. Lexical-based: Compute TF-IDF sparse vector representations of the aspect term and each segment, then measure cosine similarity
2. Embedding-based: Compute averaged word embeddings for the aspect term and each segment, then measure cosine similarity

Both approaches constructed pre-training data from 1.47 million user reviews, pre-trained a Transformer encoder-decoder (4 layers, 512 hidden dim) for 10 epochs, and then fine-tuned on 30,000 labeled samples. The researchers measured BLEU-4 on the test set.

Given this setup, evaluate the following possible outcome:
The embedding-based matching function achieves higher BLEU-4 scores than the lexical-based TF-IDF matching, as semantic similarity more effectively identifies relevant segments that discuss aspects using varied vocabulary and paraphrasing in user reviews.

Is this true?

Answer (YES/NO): NO